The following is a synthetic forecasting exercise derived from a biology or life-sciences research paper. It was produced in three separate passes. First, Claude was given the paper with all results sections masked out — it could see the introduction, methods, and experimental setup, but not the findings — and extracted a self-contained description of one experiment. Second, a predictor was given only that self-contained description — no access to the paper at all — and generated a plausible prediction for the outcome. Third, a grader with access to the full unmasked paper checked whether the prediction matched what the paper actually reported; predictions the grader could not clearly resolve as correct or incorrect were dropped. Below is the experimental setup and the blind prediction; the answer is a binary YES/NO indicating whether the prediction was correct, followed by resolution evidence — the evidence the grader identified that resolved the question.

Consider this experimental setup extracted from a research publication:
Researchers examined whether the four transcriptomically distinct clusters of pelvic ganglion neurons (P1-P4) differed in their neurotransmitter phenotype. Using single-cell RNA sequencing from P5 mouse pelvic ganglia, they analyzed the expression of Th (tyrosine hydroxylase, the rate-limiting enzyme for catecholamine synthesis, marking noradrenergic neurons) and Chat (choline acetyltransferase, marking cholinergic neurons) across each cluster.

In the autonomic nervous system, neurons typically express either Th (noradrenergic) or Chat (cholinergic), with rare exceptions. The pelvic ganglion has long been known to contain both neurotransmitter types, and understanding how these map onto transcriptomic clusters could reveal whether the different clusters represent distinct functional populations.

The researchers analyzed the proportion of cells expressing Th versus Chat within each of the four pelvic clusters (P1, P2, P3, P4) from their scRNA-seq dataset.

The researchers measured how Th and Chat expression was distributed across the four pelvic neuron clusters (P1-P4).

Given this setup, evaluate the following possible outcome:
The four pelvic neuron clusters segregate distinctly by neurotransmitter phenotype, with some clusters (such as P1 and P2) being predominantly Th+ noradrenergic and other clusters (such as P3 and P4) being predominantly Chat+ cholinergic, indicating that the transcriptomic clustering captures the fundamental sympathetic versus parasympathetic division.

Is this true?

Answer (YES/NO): NO